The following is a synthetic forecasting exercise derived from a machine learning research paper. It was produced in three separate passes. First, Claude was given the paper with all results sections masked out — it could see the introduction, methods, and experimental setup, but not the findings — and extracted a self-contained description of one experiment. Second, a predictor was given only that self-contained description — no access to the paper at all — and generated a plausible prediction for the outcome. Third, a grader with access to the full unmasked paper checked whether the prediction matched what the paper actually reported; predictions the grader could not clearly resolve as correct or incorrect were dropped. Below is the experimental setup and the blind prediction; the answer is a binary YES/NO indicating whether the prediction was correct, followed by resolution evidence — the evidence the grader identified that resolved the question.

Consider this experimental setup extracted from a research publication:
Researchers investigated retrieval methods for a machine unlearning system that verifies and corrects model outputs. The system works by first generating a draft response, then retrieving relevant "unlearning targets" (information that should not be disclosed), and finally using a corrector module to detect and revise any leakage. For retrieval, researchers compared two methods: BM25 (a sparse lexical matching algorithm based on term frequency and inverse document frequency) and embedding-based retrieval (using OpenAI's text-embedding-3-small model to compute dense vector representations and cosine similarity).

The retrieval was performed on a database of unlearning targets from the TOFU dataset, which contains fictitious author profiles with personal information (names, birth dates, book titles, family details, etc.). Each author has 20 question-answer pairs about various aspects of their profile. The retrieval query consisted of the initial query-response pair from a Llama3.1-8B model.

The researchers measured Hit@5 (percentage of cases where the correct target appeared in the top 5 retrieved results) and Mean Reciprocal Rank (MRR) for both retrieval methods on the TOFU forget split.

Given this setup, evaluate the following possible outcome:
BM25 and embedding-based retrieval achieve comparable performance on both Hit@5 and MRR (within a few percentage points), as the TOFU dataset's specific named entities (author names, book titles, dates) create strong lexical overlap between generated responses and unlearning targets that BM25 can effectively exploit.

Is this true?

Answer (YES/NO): YES